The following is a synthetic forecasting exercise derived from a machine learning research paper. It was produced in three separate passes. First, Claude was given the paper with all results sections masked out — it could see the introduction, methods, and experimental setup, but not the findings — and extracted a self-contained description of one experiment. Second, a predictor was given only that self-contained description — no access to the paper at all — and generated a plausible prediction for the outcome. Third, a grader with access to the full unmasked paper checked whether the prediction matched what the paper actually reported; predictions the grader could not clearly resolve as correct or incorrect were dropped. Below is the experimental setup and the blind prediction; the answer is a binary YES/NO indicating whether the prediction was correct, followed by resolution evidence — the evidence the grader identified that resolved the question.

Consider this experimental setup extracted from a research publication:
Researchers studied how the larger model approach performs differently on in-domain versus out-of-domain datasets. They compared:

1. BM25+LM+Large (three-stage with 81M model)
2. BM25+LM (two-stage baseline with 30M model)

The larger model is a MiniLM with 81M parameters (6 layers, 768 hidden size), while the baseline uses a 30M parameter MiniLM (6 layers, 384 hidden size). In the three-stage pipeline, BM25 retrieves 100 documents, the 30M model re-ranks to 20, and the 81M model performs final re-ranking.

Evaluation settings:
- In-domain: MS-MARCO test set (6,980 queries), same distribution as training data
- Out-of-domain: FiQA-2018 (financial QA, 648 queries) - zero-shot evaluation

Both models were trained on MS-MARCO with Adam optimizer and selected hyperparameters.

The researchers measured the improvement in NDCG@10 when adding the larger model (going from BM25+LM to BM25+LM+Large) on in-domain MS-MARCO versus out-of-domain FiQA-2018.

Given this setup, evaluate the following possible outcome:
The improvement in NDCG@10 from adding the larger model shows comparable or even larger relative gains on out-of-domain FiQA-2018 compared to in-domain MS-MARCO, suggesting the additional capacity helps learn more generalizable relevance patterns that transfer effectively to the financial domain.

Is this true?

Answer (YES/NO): YES